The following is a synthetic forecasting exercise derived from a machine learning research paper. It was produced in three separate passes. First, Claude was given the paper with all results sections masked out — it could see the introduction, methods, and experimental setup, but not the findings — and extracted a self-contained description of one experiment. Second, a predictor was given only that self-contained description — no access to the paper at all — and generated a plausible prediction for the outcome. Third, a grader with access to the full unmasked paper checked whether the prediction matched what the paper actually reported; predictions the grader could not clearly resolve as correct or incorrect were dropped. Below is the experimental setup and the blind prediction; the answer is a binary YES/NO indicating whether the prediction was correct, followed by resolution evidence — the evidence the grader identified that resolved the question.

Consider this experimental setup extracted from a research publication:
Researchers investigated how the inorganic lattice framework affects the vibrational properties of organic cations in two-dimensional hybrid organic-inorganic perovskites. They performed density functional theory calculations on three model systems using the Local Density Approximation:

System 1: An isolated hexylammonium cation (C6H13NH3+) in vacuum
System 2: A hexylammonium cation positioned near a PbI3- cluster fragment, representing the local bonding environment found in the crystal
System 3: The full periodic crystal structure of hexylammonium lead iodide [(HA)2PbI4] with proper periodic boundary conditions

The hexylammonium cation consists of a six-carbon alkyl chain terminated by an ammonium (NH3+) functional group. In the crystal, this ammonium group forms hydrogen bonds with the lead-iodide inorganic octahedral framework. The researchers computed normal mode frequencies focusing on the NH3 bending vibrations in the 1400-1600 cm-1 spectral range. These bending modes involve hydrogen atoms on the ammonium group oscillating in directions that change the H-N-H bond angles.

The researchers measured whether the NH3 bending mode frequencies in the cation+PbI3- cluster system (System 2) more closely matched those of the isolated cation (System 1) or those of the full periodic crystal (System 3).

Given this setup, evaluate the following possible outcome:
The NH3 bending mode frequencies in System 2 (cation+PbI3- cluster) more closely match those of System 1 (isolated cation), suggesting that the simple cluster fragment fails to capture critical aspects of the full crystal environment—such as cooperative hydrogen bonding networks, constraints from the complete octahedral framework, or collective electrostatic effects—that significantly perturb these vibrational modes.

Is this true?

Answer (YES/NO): NO